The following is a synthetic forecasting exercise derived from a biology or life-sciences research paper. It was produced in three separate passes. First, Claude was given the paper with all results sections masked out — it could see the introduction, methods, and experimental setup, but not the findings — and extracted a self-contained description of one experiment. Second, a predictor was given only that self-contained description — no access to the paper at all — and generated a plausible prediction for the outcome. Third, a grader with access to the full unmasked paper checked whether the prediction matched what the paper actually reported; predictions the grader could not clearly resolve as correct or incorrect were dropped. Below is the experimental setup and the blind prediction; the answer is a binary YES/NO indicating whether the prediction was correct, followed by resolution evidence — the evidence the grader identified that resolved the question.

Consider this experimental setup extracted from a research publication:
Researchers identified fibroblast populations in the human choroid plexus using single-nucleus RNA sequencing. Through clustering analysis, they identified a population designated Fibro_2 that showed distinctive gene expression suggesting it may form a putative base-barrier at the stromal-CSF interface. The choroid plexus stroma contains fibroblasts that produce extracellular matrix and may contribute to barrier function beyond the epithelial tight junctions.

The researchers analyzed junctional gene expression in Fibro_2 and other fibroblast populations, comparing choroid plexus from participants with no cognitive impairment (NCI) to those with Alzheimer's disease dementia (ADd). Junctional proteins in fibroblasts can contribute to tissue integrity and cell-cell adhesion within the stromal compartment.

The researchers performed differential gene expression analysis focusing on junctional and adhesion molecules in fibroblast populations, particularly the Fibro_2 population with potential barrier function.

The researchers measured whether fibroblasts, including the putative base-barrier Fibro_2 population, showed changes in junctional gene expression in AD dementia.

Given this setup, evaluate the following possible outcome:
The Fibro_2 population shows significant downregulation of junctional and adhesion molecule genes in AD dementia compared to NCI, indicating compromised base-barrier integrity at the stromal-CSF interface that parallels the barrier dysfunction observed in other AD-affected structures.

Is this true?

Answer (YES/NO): YES